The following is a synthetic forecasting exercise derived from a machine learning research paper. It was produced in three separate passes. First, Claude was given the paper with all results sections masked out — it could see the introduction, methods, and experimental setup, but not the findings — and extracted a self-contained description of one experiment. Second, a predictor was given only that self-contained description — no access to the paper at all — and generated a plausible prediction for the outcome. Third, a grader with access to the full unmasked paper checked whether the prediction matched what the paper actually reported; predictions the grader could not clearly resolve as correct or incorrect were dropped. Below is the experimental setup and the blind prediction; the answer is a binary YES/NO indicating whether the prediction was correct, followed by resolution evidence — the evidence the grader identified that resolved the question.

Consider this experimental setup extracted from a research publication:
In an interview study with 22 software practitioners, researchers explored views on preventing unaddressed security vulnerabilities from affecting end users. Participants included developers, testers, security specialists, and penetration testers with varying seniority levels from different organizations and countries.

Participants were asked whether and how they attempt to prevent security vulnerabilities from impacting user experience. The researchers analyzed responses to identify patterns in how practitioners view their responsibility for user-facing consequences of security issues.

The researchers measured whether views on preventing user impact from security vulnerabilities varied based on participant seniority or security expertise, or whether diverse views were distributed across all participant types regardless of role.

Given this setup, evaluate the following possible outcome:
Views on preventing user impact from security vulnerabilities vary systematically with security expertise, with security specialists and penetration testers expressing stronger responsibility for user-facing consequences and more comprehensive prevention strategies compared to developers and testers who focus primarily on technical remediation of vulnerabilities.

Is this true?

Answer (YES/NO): NO